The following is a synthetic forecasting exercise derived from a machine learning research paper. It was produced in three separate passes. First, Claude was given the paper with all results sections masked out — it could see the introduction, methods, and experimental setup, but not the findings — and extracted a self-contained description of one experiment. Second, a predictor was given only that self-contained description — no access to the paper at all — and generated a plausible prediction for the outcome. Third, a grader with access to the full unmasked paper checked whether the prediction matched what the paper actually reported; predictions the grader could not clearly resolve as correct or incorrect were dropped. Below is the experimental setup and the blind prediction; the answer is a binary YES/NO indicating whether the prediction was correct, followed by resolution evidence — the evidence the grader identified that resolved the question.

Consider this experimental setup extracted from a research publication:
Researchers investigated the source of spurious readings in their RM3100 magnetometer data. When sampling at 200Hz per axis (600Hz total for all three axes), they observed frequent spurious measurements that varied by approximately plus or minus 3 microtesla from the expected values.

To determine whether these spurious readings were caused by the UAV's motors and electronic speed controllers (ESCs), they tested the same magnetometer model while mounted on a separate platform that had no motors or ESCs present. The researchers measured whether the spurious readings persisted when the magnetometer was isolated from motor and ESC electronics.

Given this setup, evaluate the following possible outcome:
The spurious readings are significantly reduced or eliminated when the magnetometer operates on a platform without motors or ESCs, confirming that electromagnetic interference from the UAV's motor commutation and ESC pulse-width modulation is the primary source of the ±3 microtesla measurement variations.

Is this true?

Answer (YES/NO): NO